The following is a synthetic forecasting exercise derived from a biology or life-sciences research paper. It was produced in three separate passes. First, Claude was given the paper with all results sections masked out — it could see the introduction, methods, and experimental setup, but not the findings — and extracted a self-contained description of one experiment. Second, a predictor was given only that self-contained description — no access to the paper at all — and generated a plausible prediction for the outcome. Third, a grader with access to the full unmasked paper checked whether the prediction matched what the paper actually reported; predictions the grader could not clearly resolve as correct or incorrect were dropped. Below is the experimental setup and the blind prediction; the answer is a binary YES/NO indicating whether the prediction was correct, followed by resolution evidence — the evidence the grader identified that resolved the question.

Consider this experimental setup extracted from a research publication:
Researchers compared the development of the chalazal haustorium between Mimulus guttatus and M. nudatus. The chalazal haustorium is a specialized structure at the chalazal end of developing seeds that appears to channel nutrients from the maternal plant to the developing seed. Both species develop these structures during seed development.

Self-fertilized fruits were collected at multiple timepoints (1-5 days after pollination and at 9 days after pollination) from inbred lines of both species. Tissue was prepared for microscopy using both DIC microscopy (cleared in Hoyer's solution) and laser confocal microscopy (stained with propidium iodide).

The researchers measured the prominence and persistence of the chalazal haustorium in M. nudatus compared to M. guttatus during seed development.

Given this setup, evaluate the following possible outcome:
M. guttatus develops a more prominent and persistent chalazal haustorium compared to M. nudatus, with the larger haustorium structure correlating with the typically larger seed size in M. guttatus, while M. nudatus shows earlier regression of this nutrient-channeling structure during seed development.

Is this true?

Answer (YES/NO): NO